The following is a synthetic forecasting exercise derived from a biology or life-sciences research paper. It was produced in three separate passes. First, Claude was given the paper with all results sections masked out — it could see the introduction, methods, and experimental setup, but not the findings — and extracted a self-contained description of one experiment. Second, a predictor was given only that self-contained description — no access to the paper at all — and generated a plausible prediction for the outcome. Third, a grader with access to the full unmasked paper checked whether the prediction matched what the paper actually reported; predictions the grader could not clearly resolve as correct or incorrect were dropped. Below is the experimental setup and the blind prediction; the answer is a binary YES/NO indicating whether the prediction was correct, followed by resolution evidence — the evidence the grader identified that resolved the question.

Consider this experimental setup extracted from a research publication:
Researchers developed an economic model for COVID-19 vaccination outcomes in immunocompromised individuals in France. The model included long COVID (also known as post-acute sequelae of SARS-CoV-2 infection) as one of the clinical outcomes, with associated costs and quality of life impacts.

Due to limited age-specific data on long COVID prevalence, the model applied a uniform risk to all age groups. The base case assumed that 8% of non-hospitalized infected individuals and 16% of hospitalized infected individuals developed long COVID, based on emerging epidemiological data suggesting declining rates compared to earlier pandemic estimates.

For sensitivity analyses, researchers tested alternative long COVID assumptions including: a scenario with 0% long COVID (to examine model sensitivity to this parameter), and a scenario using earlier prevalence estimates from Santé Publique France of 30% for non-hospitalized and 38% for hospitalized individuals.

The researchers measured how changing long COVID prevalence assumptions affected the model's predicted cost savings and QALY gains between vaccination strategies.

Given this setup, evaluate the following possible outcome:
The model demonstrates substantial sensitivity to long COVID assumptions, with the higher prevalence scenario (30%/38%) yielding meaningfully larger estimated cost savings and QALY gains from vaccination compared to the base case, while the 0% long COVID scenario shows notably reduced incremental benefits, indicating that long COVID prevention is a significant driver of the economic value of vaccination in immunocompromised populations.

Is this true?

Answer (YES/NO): NO